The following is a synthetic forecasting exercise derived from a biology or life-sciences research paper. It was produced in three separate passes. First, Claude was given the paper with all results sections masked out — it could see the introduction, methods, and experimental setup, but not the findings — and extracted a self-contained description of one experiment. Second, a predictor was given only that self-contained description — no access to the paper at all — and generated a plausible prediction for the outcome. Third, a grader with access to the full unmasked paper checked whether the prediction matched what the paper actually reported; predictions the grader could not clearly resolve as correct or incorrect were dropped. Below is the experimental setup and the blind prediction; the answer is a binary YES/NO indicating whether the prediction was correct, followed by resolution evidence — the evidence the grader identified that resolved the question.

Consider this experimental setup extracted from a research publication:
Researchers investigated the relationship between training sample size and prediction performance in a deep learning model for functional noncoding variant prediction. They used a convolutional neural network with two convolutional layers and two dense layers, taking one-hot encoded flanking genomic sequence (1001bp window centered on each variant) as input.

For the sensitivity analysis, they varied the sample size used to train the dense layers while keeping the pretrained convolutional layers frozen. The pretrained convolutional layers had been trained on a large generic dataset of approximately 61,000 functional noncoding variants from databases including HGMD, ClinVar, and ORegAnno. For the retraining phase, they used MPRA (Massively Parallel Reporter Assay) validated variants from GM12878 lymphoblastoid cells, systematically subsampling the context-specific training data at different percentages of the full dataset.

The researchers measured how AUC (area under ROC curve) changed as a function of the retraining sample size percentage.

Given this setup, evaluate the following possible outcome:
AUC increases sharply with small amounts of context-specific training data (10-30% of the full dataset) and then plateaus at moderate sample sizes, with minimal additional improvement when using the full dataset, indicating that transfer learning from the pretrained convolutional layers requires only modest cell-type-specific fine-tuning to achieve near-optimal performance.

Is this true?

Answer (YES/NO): NO